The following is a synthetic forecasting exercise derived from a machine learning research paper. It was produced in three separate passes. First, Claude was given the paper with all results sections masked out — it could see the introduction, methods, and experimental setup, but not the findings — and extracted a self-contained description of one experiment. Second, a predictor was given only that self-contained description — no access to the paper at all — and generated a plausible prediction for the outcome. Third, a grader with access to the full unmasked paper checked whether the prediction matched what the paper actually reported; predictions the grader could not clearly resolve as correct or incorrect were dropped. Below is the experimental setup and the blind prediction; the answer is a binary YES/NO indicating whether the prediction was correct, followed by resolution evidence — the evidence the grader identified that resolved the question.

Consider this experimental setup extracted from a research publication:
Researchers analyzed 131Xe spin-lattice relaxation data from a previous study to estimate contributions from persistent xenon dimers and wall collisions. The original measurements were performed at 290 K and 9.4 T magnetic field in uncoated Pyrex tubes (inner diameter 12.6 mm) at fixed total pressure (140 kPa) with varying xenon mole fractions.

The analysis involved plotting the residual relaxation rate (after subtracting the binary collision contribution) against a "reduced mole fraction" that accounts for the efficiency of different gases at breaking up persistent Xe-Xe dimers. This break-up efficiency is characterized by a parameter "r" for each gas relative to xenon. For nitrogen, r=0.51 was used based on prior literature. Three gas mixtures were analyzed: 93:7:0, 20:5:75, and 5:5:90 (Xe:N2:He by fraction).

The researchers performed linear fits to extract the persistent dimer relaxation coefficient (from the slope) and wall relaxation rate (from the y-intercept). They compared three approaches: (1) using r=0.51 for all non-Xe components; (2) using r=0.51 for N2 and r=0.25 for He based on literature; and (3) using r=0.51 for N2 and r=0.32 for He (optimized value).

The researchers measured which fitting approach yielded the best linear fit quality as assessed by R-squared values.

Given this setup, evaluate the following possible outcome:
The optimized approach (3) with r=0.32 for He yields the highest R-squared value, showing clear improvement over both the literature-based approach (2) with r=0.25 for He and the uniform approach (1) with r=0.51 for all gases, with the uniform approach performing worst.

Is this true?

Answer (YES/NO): YES